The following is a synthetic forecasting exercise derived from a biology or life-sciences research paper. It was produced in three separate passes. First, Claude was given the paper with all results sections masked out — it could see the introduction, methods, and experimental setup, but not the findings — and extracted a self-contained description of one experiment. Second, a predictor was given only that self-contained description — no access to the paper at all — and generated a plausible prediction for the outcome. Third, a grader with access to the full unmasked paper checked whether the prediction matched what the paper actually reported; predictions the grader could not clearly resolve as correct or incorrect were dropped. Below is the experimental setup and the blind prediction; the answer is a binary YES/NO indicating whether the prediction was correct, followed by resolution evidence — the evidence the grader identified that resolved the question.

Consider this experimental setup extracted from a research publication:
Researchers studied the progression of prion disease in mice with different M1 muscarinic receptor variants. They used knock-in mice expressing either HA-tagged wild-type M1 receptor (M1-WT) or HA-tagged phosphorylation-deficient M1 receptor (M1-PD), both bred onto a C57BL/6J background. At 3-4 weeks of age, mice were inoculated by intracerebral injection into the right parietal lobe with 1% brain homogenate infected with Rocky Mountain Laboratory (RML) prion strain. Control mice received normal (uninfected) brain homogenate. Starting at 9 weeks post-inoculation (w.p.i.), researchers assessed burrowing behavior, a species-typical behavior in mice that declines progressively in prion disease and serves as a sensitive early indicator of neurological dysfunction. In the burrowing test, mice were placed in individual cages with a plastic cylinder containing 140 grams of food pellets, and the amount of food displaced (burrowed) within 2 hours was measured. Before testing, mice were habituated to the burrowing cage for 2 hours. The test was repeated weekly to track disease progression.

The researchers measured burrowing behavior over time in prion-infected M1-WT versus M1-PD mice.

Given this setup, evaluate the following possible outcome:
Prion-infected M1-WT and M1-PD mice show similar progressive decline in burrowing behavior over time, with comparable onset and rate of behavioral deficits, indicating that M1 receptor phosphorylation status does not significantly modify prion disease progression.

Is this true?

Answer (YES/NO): NO